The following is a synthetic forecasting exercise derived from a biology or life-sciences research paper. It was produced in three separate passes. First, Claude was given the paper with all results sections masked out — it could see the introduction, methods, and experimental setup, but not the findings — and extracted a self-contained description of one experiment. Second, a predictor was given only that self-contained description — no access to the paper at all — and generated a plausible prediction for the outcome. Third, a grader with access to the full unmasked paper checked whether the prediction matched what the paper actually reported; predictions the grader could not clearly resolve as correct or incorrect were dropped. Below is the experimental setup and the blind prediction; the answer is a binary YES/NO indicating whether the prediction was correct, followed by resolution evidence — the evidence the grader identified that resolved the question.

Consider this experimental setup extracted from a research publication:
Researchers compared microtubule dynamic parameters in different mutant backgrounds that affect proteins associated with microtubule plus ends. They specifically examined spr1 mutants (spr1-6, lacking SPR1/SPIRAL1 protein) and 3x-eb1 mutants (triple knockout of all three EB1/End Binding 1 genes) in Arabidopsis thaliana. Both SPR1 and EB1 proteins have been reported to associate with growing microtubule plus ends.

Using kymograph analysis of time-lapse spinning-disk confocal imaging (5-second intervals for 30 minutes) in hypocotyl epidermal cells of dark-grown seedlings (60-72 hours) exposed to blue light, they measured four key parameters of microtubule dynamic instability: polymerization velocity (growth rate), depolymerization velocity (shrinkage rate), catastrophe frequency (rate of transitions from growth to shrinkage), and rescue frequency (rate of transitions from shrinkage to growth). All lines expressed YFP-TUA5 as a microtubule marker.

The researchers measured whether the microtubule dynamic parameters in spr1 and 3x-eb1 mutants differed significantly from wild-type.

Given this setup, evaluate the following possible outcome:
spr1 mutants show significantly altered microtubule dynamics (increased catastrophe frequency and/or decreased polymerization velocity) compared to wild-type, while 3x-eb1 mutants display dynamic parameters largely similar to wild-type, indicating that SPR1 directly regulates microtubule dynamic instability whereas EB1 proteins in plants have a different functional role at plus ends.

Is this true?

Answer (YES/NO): NO